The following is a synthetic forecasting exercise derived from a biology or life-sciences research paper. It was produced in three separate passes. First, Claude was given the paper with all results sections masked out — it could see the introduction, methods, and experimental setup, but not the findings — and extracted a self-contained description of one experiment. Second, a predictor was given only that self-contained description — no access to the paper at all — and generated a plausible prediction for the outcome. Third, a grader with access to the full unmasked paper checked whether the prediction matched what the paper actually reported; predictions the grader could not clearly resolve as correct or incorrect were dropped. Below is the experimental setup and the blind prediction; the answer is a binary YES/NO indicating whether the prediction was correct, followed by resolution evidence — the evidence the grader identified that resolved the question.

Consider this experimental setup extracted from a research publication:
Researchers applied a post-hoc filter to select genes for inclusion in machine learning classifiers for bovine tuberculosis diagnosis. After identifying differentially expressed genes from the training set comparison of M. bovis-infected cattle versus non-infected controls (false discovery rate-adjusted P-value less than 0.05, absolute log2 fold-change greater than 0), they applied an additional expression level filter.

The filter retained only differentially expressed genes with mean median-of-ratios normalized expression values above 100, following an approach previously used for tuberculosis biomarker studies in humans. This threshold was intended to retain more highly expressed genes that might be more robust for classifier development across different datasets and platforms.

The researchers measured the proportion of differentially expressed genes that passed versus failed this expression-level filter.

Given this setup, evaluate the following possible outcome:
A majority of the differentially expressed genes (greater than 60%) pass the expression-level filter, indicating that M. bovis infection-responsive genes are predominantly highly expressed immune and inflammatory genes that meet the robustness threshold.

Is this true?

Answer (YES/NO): YES